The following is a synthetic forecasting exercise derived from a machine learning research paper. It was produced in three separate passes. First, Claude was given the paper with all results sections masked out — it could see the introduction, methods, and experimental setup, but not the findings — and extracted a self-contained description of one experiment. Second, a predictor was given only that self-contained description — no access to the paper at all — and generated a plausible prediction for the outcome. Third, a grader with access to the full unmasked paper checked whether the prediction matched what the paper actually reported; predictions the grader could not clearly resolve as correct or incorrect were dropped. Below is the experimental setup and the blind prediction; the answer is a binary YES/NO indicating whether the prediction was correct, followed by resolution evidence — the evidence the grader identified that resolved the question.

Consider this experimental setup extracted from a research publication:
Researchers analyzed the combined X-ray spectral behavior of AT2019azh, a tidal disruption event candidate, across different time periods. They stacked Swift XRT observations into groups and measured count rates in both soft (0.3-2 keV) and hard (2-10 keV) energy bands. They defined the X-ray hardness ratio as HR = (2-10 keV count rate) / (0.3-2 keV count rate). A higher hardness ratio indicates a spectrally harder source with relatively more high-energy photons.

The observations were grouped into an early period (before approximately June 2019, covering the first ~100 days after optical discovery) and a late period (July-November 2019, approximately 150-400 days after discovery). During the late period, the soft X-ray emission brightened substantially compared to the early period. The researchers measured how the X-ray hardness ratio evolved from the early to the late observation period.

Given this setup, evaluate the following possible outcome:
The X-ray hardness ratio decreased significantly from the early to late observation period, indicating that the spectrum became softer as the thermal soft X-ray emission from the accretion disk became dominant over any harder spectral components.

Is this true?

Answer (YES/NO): YES